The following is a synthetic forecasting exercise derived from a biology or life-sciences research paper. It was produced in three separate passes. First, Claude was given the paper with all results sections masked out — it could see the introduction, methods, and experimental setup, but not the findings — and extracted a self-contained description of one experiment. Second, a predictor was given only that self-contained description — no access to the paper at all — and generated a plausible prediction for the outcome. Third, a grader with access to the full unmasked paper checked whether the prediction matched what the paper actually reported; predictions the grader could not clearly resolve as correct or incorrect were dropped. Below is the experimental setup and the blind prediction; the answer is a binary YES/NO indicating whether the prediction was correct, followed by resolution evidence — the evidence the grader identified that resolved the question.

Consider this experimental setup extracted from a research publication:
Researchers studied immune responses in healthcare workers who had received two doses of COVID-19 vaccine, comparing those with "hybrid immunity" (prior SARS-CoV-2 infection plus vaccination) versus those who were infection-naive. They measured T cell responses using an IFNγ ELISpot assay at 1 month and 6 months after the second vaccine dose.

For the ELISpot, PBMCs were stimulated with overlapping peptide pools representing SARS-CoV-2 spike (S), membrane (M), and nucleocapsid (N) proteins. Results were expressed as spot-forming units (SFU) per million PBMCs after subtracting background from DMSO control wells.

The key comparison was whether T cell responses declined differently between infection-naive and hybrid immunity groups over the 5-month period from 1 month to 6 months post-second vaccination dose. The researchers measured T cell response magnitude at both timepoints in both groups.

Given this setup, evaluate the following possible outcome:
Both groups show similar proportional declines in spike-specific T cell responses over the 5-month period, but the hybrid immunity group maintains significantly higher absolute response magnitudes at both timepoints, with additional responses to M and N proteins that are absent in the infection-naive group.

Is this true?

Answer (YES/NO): YES